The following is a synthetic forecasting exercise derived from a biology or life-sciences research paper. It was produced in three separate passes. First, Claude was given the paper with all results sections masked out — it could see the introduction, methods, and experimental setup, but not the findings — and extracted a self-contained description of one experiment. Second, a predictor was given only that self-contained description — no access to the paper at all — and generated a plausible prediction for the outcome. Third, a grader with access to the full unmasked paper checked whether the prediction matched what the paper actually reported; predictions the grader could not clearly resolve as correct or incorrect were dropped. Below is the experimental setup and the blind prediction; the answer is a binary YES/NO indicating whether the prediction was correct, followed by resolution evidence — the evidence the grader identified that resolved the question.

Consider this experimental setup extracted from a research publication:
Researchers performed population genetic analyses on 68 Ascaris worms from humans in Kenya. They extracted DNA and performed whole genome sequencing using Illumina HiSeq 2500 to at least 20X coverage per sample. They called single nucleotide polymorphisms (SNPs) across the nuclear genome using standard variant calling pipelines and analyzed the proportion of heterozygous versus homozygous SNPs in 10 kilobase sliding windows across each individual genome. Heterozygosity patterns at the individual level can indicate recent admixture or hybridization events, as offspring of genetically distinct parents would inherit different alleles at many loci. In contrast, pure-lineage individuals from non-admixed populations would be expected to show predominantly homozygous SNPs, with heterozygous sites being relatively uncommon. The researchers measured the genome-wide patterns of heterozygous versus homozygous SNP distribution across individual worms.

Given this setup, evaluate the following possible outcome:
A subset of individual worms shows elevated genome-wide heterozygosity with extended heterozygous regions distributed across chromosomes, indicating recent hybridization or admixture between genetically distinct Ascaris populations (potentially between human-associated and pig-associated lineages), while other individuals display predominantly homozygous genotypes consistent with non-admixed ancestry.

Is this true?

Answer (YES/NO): NO